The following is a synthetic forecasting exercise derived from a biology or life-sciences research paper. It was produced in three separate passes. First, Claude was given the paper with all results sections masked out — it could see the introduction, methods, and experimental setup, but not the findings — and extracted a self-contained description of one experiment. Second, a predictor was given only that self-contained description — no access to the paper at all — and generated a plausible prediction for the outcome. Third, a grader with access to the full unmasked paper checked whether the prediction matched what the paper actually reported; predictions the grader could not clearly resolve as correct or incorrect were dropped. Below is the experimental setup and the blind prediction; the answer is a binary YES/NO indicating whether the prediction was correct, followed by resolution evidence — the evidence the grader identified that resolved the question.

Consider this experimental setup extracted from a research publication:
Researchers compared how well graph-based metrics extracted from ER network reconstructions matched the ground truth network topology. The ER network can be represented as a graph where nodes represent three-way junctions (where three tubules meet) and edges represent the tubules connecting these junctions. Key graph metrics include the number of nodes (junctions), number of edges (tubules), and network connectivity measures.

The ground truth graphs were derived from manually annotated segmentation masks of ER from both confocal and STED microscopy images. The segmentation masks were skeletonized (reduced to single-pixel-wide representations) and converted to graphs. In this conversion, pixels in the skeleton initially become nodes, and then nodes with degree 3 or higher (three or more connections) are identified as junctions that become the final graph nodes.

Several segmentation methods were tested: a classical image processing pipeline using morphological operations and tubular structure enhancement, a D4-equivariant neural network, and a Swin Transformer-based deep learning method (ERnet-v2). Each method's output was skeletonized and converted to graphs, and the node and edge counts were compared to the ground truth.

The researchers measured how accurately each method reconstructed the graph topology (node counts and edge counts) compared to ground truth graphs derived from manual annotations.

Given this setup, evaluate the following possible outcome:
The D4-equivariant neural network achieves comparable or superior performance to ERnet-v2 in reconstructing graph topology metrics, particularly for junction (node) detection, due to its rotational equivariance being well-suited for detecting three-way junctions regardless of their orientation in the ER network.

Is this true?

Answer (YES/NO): YES